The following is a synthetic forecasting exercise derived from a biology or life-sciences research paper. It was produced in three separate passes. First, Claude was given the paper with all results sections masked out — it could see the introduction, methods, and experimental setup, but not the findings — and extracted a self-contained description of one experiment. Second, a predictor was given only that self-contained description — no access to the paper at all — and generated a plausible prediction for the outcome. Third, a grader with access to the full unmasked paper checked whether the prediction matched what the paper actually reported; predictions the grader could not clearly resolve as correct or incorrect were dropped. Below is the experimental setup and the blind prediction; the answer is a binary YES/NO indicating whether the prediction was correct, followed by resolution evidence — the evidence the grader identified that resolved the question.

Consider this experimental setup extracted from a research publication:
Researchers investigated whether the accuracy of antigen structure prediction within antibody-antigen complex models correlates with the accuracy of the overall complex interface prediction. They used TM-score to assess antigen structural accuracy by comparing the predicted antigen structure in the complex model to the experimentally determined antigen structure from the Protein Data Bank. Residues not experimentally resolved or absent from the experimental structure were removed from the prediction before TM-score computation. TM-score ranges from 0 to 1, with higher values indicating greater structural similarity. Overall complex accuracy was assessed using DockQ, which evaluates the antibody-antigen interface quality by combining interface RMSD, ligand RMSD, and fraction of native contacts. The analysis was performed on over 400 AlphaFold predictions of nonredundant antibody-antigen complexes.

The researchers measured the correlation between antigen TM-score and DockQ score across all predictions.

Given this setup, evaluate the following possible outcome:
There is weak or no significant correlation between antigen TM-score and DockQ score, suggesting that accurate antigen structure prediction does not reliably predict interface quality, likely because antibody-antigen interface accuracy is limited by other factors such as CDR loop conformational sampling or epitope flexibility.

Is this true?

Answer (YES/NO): YES